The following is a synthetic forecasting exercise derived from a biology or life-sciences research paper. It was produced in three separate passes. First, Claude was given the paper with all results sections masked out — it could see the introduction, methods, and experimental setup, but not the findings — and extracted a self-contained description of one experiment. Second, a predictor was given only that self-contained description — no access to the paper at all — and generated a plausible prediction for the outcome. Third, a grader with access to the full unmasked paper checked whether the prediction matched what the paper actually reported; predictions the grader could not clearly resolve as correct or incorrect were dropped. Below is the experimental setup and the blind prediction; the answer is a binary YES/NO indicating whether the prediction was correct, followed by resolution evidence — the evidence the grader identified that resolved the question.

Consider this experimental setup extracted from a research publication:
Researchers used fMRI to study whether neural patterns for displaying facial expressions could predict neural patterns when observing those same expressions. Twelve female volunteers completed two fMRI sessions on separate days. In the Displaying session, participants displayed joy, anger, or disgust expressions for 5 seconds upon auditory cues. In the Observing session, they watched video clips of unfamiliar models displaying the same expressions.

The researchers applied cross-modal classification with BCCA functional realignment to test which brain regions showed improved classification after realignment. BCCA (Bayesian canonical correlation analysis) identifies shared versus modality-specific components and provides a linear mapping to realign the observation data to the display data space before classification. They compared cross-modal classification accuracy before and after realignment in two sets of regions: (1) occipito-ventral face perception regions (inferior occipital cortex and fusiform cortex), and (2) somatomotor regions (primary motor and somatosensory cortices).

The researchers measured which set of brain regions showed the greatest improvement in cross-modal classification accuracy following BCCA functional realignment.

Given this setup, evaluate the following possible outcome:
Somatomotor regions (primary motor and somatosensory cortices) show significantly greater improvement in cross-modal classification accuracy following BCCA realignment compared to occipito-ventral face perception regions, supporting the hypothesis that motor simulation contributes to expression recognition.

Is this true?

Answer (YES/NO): NO